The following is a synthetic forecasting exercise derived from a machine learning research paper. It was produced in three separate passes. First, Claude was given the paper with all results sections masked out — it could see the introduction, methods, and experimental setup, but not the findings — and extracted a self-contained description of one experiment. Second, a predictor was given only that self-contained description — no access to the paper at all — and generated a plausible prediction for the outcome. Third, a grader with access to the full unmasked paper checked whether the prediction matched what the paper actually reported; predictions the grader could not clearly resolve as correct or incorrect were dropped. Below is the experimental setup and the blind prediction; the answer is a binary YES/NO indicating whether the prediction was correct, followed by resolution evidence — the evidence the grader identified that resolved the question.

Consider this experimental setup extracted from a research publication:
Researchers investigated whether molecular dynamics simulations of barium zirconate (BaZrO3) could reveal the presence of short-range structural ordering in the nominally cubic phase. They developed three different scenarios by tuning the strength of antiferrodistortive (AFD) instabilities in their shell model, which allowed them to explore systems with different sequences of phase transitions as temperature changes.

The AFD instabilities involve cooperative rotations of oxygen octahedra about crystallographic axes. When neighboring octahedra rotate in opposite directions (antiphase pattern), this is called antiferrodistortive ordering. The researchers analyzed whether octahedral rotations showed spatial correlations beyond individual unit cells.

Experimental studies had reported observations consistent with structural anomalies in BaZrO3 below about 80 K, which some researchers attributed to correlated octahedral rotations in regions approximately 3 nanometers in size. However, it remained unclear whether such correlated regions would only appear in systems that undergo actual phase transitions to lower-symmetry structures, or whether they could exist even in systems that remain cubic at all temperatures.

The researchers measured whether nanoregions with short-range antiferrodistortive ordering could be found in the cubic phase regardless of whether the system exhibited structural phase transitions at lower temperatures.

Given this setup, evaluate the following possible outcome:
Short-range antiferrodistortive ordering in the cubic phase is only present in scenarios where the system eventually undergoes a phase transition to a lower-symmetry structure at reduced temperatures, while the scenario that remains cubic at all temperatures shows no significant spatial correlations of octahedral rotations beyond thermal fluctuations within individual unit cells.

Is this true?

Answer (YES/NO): NO